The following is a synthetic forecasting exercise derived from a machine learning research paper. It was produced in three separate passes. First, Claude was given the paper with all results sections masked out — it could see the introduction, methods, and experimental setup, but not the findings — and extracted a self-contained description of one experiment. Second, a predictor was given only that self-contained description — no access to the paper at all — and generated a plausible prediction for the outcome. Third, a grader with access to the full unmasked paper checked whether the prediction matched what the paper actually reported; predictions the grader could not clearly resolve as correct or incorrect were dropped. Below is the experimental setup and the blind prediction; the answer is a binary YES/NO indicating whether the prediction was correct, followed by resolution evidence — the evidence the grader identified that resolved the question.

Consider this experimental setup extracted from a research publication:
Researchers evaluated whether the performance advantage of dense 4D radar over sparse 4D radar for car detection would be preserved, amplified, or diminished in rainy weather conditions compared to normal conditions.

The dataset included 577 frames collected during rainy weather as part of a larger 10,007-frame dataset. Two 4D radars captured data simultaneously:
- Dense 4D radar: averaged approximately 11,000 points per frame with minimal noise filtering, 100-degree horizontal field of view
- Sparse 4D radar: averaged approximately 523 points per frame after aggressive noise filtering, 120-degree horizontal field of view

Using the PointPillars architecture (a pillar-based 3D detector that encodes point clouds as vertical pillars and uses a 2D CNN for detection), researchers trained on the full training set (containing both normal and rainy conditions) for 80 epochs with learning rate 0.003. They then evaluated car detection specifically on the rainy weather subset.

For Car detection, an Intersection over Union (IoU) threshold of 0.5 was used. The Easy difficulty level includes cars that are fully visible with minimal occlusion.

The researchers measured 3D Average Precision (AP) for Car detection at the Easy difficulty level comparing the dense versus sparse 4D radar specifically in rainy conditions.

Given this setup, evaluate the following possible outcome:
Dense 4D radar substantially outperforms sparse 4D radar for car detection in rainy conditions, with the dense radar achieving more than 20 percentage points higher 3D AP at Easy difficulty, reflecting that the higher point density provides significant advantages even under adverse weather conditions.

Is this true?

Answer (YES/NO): YES